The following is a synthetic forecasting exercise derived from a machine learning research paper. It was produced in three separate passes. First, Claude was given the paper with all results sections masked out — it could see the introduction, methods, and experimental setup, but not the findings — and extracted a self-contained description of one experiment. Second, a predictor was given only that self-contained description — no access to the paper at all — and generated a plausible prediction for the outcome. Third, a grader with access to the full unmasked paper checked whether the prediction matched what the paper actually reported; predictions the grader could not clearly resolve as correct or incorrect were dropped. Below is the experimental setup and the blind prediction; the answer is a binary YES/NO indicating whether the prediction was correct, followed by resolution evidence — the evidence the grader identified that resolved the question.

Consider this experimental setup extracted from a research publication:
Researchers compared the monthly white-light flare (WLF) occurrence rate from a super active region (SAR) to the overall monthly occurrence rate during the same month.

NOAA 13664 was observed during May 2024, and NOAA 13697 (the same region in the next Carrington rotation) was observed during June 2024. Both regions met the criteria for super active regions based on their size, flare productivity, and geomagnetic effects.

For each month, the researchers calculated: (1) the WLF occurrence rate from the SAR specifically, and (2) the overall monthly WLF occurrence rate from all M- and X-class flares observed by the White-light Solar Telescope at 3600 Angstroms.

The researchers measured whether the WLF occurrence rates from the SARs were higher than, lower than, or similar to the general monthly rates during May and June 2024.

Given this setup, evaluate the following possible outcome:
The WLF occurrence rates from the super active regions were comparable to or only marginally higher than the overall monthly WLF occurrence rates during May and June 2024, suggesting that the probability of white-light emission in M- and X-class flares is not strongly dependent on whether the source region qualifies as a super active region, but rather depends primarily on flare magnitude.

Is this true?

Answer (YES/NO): NO